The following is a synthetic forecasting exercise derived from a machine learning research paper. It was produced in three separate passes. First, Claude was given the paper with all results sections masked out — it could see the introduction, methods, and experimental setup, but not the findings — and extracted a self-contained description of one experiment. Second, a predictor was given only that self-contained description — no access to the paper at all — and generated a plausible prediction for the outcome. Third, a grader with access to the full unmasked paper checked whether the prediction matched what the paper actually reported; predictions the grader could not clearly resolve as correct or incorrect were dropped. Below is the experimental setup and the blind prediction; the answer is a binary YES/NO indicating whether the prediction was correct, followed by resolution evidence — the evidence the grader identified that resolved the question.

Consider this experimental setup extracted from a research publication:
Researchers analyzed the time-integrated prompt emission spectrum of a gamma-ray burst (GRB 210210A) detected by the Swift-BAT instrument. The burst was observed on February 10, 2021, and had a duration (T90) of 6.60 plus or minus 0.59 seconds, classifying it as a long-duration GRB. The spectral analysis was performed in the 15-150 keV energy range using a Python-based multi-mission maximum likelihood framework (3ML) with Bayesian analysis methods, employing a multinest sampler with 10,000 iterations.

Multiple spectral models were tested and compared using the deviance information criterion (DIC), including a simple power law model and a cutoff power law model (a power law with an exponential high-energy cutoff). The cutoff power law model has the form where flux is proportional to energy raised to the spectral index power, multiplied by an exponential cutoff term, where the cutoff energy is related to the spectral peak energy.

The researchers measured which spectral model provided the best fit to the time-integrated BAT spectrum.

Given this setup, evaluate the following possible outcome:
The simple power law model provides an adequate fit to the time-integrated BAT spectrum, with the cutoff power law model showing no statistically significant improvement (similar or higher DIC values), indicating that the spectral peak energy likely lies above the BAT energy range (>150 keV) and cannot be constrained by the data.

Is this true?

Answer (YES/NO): NO